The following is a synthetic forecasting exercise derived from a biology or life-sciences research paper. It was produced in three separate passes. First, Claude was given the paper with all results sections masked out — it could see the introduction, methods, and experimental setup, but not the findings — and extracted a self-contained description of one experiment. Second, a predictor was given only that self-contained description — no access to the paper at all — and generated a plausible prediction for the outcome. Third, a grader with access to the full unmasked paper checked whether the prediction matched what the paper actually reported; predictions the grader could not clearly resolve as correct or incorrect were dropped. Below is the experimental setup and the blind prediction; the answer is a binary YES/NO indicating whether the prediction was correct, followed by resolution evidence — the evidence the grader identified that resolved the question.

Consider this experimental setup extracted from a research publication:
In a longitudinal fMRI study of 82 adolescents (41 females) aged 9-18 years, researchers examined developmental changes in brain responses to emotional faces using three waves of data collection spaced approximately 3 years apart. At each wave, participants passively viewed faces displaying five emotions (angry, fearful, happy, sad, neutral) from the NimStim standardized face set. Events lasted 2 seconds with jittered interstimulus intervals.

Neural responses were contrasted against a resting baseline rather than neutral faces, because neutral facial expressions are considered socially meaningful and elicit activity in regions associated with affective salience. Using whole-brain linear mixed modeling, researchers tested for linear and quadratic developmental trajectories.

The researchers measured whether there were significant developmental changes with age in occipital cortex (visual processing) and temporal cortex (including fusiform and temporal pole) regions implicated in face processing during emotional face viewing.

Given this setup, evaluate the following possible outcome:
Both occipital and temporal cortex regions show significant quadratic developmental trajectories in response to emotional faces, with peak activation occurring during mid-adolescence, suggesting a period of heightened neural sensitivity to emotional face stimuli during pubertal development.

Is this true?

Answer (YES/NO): NO